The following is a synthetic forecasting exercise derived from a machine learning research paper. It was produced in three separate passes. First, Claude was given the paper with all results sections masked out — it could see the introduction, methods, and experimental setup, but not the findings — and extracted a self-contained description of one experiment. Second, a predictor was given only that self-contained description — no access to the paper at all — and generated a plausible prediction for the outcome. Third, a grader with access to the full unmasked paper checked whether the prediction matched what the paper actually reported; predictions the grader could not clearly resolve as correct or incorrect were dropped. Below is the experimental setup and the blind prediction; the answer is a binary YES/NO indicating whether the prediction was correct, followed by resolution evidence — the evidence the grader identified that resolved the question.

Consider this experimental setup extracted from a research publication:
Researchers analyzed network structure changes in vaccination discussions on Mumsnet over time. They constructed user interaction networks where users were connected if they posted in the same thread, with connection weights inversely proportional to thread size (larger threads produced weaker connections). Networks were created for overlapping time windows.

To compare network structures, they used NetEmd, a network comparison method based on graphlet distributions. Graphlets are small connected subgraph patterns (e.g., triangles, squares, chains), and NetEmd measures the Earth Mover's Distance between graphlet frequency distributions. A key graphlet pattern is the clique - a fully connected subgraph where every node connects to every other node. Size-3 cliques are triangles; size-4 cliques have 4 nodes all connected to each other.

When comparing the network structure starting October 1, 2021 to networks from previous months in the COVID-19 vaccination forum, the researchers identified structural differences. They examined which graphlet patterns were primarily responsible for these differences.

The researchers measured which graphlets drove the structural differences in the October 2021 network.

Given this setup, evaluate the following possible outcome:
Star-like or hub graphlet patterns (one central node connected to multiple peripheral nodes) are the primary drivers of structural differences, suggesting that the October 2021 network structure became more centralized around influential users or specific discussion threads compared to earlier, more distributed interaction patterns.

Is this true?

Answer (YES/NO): NO